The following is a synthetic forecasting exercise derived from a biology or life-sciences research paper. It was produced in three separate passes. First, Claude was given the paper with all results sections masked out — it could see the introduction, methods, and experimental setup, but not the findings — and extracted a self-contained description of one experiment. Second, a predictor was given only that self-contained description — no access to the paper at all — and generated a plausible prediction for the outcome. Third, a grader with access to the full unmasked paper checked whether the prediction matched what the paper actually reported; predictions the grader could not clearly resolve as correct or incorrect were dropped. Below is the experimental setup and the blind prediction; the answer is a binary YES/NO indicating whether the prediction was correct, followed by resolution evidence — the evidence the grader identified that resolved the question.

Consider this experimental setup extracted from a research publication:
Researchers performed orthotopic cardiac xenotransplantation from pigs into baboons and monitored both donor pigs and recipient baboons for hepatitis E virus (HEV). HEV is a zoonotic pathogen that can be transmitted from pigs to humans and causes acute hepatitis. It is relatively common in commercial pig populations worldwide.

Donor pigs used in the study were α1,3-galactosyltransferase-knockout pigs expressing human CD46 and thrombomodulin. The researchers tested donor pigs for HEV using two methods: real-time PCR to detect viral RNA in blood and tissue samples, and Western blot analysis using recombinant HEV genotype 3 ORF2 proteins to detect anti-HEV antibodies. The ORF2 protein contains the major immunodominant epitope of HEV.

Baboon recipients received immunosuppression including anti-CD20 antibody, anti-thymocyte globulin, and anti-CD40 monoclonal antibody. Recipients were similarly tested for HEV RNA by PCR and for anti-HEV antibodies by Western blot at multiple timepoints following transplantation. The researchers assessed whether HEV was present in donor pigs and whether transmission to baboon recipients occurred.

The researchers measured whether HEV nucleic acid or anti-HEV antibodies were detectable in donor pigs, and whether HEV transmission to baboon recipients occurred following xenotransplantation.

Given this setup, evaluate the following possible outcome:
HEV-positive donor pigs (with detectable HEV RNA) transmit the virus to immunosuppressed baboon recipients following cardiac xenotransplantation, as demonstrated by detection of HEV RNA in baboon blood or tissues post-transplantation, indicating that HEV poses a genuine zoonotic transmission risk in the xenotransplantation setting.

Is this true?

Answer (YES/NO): NO